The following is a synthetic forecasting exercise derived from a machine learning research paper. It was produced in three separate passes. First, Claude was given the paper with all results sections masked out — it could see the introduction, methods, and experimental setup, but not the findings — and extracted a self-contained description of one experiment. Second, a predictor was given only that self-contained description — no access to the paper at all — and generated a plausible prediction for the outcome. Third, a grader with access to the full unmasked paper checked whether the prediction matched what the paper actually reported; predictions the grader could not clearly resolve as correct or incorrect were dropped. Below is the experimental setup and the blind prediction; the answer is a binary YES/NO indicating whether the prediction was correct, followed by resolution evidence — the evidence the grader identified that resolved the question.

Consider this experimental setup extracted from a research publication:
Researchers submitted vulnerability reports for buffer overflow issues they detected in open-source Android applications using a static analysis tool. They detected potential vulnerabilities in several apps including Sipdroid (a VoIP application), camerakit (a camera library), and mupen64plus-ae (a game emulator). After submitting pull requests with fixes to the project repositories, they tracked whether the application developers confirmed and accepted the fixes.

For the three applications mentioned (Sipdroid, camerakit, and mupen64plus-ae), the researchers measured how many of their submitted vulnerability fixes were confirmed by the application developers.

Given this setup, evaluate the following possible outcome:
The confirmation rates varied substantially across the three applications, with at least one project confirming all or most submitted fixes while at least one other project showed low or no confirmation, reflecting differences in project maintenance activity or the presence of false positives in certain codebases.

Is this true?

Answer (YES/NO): NO